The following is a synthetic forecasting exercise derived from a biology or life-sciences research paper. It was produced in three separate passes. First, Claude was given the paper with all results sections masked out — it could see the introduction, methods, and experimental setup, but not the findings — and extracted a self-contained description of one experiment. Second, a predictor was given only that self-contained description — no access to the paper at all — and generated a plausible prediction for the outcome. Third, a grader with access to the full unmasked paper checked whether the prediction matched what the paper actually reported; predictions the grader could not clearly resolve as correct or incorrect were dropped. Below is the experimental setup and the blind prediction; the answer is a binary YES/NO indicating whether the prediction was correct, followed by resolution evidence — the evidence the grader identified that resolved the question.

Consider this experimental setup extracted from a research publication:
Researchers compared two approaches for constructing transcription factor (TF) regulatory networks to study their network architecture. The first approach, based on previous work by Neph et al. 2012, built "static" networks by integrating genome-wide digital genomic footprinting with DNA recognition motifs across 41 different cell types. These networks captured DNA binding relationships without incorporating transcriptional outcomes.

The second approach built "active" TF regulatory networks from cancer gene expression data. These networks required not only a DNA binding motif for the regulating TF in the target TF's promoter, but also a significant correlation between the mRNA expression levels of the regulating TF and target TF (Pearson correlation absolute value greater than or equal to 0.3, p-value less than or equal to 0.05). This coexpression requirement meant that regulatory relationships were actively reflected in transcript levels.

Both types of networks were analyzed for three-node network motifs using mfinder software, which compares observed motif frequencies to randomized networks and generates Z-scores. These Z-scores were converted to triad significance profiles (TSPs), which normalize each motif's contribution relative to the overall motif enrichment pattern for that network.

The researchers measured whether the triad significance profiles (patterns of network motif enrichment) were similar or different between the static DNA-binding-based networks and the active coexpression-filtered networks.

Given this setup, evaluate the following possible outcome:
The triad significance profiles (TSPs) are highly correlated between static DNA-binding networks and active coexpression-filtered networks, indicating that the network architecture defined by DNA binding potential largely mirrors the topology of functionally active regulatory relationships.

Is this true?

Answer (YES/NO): YES